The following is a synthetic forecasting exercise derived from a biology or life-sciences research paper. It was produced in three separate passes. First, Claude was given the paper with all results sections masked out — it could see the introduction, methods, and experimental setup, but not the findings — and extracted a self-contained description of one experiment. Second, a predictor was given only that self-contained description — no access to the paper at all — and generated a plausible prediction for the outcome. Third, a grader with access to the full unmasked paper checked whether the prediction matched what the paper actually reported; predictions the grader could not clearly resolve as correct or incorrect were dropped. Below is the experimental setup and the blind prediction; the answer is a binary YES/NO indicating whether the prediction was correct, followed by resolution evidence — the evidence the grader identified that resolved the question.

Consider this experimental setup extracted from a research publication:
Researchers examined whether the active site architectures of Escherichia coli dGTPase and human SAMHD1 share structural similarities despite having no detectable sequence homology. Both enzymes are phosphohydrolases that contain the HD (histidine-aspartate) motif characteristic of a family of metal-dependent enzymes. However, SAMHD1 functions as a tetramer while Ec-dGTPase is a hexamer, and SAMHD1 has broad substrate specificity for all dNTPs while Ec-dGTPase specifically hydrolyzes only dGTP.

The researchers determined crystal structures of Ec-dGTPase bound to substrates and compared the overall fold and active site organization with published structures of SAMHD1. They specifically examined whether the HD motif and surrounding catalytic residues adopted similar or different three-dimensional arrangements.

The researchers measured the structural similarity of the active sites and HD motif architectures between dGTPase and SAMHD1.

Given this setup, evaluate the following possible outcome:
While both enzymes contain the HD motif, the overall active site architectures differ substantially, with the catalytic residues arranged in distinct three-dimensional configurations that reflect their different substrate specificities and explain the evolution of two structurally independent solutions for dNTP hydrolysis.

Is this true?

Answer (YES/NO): NO